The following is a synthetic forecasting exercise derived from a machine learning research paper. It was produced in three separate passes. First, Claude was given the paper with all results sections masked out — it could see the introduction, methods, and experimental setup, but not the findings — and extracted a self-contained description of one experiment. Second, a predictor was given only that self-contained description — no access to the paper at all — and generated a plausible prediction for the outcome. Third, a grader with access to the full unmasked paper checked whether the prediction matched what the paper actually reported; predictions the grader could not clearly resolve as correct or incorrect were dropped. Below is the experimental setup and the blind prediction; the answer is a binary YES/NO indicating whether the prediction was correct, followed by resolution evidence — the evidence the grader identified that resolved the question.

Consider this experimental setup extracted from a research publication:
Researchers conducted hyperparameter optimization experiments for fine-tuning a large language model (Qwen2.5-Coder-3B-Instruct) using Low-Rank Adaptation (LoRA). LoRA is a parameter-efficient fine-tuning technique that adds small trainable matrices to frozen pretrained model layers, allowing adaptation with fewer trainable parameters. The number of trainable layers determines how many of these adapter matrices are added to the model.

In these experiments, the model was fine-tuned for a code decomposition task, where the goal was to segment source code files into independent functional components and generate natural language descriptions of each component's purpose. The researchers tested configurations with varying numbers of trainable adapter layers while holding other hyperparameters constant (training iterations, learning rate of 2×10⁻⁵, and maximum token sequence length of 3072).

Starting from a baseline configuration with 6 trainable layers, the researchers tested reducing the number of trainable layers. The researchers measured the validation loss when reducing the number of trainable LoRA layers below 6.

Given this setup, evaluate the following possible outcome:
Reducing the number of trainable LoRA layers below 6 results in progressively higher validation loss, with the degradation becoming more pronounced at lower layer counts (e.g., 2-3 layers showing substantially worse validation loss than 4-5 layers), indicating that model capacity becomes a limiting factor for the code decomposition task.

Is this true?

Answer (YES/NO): NO